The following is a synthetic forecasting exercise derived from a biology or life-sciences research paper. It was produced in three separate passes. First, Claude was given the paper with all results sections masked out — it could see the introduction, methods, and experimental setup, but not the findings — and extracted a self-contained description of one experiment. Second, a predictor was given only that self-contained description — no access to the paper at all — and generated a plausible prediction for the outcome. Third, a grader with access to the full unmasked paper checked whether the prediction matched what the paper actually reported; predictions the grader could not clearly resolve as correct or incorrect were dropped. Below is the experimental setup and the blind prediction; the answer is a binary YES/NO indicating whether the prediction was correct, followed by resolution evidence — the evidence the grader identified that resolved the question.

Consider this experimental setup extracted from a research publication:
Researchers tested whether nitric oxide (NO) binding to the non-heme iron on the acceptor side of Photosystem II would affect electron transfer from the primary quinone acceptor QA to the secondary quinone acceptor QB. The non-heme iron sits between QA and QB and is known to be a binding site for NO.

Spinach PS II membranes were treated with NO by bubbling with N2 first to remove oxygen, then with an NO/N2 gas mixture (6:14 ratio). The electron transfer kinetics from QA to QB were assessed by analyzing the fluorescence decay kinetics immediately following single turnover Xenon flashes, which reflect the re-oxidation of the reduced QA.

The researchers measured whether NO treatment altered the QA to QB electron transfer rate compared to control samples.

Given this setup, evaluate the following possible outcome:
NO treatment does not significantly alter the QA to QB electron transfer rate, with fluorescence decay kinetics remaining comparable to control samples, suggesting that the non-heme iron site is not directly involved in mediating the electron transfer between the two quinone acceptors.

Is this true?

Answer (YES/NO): YES